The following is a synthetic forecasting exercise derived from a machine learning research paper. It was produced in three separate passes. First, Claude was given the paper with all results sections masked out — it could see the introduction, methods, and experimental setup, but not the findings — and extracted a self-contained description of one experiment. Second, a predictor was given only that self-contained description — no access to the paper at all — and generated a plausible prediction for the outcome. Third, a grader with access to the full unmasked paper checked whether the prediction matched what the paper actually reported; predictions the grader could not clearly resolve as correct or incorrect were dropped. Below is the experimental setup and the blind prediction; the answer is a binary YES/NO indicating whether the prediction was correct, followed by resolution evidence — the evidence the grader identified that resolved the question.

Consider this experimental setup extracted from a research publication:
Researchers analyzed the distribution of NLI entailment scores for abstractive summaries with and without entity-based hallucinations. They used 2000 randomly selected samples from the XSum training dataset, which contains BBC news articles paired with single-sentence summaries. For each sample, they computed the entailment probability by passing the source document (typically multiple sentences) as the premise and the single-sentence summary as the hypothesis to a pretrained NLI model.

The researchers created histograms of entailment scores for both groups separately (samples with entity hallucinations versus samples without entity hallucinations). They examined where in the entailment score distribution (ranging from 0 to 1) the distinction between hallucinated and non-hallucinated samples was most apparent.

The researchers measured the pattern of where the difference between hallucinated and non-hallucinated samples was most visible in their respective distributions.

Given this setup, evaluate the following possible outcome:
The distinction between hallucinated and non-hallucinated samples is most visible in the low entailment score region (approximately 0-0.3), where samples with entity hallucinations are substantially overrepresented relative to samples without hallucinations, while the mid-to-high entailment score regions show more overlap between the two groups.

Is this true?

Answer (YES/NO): NO